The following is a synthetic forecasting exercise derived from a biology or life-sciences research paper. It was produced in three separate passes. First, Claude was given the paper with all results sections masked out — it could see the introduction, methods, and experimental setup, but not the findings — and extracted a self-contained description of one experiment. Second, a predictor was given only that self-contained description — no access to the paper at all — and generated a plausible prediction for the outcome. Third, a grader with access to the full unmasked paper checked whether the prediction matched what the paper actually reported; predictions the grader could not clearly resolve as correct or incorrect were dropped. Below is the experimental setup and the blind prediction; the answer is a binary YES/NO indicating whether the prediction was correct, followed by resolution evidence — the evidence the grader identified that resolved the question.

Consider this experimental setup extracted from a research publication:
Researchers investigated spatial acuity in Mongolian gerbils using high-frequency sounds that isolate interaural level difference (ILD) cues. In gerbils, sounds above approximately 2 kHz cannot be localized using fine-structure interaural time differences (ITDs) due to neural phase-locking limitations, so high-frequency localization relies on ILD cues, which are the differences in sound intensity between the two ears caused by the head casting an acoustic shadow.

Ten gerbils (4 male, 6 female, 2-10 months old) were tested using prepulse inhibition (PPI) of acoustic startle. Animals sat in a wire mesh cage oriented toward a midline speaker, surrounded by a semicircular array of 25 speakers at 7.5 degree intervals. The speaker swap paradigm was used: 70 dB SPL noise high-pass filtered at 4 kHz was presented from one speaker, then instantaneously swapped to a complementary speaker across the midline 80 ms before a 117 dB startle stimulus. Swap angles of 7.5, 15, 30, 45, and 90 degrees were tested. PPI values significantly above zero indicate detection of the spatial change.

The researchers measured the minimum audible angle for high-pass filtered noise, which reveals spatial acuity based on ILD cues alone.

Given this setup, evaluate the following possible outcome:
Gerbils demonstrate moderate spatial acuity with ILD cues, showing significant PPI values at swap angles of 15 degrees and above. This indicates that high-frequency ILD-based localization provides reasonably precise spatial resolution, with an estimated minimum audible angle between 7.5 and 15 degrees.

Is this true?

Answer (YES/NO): YES